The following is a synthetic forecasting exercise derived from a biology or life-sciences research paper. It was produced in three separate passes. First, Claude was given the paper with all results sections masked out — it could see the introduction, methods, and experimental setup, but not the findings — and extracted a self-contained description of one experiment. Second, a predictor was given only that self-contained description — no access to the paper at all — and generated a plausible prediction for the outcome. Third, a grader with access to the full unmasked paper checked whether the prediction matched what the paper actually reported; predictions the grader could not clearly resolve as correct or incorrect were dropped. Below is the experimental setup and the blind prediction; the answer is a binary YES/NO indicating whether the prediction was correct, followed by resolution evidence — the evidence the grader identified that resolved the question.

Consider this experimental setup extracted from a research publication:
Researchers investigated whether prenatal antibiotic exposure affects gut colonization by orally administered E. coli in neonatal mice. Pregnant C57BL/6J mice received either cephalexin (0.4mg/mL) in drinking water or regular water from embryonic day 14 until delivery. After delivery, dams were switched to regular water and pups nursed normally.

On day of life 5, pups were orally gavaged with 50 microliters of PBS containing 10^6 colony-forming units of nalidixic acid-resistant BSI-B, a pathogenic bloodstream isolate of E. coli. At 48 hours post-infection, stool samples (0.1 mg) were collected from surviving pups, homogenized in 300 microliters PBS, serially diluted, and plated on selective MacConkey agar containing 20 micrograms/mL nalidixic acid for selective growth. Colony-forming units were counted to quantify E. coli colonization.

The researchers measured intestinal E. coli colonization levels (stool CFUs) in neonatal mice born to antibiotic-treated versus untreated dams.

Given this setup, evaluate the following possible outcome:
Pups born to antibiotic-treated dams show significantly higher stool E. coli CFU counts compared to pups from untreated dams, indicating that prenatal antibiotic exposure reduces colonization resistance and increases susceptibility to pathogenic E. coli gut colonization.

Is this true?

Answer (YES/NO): YES